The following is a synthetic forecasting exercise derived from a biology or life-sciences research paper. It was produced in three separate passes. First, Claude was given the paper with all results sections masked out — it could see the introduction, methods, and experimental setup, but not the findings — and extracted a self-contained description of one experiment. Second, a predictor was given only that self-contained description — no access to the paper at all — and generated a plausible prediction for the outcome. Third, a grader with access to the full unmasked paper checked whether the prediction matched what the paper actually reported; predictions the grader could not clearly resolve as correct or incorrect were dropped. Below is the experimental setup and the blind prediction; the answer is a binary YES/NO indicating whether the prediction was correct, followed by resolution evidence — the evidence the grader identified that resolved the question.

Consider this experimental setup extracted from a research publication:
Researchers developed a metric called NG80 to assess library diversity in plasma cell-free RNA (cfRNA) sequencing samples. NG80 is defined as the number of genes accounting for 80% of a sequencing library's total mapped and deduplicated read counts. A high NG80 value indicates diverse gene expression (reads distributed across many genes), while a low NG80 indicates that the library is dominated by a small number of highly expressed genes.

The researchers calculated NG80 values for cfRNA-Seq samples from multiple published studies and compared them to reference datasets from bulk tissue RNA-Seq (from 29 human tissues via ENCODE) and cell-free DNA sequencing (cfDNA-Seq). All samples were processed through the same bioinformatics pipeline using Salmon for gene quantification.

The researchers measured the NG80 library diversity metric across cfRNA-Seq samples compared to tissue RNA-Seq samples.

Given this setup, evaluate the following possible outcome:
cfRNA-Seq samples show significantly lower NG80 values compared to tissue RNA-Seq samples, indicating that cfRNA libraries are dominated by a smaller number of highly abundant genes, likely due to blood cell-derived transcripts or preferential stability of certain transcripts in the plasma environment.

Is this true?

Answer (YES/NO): NO